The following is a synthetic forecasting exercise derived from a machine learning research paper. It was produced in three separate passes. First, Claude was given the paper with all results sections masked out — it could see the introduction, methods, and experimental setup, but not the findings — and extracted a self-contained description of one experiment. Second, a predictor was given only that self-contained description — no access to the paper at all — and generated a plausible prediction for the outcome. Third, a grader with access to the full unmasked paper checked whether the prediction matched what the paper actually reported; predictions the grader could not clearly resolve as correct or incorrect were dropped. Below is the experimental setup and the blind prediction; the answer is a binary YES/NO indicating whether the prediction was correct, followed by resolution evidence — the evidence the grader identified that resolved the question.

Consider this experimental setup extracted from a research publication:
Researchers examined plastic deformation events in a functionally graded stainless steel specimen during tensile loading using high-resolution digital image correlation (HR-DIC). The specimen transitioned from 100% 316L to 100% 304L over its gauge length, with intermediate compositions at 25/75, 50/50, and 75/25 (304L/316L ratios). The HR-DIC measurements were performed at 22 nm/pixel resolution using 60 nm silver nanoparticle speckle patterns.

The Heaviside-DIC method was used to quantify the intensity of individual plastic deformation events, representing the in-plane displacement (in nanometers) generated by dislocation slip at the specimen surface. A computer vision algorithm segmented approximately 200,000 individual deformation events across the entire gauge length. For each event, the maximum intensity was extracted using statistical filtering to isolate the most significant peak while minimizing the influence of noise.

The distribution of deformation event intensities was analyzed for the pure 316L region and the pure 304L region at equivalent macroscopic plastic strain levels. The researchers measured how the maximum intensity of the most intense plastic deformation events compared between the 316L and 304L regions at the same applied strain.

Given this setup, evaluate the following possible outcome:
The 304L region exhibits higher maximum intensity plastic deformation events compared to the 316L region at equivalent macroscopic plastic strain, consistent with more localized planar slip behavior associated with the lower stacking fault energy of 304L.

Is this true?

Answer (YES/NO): NO